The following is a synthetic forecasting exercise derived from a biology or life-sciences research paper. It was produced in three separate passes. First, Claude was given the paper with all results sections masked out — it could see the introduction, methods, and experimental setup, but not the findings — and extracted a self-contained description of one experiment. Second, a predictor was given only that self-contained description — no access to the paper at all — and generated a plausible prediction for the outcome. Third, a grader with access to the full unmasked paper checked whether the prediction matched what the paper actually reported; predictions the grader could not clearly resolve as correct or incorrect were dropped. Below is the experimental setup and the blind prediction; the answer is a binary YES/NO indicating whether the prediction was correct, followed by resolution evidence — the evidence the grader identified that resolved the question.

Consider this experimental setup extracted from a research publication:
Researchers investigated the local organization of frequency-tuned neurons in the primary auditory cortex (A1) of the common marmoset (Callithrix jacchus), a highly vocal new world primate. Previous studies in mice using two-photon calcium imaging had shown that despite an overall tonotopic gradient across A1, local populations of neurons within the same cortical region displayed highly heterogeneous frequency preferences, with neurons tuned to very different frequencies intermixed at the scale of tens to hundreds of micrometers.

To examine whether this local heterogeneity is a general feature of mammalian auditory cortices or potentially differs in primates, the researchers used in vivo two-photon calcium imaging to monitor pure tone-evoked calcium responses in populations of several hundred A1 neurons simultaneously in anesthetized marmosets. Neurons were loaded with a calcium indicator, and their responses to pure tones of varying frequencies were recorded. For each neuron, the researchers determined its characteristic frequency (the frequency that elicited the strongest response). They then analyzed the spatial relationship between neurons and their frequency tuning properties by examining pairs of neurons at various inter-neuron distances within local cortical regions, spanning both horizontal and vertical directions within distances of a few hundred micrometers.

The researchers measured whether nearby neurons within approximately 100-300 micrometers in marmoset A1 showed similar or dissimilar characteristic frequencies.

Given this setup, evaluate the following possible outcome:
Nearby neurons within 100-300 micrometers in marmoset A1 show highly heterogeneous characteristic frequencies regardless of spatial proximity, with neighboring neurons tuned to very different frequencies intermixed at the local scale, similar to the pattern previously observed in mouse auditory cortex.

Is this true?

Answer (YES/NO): NO